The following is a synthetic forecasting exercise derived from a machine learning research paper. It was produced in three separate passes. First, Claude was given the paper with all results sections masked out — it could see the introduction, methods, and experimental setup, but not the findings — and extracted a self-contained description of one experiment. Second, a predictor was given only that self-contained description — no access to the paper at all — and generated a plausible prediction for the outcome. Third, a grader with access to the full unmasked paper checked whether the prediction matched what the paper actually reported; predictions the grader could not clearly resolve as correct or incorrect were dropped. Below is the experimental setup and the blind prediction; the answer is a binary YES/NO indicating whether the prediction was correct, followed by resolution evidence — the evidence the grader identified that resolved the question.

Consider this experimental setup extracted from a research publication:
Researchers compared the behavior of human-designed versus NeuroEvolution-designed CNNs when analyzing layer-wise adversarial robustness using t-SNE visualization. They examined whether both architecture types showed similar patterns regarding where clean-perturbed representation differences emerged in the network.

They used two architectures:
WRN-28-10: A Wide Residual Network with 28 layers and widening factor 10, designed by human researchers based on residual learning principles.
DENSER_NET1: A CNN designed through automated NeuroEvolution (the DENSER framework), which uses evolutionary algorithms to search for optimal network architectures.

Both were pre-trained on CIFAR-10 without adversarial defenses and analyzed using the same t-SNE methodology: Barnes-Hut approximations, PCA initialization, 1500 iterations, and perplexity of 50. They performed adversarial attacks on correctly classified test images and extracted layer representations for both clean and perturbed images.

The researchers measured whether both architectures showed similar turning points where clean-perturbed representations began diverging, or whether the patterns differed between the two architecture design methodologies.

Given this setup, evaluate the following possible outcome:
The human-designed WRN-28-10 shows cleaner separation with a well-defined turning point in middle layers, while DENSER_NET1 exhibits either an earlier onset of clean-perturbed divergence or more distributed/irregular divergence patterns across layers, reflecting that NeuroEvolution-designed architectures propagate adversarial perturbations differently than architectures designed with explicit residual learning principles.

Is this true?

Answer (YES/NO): NO